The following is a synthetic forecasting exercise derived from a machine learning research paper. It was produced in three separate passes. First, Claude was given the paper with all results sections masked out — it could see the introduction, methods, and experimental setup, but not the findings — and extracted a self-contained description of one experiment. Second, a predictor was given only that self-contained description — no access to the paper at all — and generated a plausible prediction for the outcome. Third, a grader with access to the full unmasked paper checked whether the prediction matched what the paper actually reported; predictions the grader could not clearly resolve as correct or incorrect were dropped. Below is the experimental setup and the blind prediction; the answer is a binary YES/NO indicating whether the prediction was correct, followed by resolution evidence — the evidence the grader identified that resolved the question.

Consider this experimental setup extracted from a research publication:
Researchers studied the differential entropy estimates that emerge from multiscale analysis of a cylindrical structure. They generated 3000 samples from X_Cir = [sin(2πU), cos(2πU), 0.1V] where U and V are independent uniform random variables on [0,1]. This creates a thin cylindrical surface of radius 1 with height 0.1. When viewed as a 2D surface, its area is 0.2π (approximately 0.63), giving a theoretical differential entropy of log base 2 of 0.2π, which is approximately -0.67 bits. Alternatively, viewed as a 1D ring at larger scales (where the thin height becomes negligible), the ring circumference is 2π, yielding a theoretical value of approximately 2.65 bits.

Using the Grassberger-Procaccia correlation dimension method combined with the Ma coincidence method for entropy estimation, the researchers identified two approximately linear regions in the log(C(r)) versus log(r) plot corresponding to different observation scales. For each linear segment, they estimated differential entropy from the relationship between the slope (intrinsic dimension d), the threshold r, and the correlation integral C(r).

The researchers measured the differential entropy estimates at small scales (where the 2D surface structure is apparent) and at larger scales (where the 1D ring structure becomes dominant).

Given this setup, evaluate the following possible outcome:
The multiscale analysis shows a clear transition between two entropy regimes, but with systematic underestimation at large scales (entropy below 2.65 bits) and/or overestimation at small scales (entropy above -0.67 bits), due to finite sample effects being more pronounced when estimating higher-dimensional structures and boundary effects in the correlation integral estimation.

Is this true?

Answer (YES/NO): NO